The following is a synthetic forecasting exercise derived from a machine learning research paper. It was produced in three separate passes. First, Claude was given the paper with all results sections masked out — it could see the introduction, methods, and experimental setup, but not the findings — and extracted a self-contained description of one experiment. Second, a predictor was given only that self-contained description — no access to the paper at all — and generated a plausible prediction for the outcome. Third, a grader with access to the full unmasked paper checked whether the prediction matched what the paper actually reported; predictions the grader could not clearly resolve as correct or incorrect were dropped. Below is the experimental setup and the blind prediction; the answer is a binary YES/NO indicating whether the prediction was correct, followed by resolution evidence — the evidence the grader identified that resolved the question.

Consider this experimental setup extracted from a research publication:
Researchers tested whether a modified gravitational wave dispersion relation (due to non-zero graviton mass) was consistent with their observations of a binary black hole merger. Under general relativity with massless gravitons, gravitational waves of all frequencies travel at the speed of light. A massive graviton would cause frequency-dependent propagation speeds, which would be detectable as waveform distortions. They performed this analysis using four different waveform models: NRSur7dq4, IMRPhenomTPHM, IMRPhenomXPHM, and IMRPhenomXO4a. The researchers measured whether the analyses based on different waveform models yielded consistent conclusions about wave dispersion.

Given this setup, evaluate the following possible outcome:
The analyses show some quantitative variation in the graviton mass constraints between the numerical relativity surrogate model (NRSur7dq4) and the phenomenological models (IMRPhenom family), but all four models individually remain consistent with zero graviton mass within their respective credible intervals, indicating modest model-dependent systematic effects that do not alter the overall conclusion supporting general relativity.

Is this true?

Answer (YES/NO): NO